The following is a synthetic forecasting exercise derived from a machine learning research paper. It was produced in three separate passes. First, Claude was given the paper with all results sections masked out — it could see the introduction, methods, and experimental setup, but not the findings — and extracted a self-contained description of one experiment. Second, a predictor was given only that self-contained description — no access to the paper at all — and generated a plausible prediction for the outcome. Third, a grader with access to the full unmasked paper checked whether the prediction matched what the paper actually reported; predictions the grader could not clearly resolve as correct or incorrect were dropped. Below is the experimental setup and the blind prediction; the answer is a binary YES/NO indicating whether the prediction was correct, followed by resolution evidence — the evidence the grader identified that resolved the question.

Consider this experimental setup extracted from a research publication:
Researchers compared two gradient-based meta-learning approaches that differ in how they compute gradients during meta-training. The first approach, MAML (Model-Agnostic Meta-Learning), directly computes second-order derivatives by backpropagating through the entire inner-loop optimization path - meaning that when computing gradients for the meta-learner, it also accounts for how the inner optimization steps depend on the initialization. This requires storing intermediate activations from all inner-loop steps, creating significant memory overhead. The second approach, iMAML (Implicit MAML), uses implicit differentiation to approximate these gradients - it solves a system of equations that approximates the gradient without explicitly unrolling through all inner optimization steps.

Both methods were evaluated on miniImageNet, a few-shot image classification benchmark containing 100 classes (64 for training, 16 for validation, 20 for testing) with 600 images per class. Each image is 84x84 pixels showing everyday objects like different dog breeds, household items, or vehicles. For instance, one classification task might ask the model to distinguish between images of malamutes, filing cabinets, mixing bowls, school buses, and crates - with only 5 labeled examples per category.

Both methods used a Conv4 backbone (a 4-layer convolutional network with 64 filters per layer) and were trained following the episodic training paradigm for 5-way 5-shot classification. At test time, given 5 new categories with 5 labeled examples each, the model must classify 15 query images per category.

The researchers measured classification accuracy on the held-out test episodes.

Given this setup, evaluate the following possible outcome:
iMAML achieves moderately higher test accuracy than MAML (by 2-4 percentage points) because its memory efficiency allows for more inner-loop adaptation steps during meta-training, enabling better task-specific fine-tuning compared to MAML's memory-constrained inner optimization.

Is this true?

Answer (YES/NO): NO